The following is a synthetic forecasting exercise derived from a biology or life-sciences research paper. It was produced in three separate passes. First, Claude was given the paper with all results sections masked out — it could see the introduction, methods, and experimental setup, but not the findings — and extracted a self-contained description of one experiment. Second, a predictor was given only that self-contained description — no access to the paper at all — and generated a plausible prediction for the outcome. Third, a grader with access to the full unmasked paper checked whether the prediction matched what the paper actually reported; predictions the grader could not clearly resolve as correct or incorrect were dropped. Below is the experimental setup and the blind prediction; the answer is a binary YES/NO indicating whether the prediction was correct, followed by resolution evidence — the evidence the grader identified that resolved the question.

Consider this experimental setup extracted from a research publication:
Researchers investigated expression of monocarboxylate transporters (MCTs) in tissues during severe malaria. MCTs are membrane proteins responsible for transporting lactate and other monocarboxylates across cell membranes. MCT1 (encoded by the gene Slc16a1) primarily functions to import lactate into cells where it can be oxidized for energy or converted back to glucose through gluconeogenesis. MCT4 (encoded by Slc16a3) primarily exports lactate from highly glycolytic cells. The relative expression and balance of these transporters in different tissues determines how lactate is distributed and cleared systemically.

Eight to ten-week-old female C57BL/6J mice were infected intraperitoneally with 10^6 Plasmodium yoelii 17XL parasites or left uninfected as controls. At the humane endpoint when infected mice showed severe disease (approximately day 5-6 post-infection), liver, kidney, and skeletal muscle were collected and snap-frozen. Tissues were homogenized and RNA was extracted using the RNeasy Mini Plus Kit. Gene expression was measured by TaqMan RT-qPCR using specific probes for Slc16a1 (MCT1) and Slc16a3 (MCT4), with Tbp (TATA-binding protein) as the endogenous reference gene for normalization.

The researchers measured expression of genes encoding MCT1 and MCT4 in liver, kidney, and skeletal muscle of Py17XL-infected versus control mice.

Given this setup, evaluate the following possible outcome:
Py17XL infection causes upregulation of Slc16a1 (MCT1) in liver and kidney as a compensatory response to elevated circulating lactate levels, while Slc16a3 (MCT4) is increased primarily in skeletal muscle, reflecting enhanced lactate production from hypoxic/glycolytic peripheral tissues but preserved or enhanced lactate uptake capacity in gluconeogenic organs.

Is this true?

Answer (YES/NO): NO